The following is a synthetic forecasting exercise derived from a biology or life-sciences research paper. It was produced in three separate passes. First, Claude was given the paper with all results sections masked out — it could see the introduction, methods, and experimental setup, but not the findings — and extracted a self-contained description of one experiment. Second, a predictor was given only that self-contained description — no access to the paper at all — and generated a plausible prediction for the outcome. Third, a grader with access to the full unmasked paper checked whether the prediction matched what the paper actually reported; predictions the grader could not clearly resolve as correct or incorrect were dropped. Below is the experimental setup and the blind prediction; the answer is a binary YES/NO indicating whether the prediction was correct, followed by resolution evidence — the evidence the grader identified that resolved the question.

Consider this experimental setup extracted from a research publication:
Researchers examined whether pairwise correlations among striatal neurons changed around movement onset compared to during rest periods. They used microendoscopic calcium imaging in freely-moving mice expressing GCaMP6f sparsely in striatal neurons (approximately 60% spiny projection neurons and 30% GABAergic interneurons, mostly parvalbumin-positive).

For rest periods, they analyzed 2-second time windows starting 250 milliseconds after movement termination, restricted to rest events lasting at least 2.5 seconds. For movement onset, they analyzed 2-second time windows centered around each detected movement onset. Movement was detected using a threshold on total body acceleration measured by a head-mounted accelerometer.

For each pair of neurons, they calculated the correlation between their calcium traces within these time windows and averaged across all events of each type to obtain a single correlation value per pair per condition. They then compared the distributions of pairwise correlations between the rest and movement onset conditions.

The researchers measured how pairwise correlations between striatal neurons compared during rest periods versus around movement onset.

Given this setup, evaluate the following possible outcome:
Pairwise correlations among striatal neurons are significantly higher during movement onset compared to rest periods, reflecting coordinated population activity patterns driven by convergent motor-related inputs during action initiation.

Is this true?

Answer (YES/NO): NO